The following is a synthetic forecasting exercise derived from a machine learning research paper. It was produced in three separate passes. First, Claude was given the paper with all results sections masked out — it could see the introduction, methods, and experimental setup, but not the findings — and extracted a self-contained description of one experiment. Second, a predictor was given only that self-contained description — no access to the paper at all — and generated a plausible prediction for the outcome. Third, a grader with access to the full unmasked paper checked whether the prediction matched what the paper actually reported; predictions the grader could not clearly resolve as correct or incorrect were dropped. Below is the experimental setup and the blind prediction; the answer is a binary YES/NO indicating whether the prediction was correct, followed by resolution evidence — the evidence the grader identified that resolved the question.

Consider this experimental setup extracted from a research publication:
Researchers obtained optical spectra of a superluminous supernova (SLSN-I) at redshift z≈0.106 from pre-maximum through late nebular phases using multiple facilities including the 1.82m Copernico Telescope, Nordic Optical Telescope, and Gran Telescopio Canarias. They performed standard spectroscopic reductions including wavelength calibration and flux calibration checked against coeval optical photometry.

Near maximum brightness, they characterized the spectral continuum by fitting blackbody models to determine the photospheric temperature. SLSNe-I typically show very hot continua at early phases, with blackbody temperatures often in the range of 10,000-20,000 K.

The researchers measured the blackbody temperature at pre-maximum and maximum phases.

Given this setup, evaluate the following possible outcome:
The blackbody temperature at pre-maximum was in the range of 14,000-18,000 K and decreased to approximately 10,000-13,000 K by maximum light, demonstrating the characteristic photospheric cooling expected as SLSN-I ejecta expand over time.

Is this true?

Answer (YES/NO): NO